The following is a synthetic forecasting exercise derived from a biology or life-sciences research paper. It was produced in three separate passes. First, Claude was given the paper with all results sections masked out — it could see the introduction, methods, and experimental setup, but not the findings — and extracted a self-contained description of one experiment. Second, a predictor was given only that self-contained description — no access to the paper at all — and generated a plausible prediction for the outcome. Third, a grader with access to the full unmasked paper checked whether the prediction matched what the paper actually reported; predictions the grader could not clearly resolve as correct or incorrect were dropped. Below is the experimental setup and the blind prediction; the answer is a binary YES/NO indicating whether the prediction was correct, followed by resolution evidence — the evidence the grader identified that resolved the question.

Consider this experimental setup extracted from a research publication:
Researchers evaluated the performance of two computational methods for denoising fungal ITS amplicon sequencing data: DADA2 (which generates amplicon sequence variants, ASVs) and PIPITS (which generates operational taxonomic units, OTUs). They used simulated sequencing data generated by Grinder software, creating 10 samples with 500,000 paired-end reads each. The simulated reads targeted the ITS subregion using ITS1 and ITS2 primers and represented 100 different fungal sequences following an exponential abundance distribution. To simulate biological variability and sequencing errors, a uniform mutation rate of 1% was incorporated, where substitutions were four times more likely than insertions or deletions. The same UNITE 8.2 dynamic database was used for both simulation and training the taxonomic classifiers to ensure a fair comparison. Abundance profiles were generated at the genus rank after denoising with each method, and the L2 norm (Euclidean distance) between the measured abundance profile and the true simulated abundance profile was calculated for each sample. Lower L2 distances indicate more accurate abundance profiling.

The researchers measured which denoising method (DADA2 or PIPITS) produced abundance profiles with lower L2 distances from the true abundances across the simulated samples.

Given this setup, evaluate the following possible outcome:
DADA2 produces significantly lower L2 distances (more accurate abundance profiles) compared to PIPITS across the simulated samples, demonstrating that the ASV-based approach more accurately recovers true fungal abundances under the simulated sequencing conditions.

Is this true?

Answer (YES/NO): YES